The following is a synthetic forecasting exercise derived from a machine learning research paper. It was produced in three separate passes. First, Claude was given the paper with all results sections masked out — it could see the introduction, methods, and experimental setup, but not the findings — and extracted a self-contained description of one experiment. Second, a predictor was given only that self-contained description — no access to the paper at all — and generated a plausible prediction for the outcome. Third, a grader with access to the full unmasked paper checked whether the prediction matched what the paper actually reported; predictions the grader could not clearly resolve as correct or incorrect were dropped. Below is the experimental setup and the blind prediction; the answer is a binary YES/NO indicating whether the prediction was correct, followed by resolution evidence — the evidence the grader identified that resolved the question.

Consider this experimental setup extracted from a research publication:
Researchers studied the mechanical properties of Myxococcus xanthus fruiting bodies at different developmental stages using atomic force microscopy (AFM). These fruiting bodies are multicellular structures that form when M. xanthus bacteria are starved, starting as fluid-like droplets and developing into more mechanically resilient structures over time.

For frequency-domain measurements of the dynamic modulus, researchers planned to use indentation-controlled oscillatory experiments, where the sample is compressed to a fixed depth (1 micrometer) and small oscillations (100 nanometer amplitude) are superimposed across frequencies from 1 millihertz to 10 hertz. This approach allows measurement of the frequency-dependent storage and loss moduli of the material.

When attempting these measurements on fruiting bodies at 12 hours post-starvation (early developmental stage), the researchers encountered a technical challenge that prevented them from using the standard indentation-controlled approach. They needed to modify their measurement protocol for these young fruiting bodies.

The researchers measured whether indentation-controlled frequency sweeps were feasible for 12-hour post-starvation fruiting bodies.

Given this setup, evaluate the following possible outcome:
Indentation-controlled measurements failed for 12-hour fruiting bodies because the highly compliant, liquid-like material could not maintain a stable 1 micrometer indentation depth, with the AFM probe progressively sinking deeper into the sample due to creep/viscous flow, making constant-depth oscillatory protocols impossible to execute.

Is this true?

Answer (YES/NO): NO